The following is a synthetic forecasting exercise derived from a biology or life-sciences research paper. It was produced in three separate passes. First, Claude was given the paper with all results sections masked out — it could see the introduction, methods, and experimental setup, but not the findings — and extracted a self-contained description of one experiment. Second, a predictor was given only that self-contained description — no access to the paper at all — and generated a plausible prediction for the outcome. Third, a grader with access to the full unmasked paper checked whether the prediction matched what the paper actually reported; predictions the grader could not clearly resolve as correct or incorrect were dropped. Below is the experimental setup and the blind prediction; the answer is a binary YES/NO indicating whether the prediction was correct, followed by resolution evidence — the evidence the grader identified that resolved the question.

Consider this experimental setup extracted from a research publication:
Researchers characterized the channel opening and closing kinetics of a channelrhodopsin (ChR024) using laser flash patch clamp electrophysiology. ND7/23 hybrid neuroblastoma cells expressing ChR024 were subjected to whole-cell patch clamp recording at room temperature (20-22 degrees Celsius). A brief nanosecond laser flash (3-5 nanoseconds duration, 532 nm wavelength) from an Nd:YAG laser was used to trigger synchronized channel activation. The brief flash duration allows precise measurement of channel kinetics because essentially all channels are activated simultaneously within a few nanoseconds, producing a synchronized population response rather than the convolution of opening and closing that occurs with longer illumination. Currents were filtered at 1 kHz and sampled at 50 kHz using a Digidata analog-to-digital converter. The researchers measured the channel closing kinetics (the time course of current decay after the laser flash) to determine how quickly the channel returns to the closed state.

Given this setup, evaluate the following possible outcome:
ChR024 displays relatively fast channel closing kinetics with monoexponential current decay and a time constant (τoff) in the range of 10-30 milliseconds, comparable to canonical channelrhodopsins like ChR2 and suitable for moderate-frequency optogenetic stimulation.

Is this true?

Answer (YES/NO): NO